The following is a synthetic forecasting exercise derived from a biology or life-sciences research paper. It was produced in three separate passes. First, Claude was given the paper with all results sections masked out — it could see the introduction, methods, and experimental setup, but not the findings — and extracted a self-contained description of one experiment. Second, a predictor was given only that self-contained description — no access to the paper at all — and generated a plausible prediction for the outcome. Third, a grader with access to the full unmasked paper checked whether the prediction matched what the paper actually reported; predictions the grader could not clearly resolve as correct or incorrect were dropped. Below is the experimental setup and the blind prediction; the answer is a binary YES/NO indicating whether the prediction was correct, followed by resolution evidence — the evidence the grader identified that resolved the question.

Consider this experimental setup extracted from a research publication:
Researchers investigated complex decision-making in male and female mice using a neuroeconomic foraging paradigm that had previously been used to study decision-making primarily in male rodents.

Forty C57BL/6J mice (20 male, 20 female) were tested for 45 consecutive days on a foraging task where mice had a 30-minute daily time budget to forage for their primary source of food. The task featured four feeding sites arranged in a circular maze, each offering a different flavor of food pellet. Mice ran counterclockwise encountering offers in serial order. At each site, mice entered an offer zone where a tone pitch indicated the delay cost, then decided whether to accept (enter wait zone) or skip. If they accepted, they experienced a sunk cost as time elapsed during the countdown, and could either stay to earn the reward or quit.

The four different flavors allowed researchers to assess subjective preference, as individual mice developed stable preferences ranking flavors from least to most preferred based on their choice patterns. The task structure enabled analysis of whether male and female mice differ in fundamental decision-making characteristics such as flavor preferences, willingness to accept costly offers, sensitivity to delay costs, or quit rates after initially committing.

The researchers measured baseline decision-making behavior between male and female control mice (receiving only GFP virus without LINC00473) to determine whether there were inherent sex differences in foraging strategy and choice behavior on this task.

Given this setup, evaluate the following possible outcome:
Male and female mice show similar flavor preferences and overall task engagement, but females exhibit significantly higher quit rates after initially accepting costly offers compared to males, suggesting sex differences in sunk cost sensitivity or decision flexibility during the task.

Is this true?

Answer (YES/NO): NO